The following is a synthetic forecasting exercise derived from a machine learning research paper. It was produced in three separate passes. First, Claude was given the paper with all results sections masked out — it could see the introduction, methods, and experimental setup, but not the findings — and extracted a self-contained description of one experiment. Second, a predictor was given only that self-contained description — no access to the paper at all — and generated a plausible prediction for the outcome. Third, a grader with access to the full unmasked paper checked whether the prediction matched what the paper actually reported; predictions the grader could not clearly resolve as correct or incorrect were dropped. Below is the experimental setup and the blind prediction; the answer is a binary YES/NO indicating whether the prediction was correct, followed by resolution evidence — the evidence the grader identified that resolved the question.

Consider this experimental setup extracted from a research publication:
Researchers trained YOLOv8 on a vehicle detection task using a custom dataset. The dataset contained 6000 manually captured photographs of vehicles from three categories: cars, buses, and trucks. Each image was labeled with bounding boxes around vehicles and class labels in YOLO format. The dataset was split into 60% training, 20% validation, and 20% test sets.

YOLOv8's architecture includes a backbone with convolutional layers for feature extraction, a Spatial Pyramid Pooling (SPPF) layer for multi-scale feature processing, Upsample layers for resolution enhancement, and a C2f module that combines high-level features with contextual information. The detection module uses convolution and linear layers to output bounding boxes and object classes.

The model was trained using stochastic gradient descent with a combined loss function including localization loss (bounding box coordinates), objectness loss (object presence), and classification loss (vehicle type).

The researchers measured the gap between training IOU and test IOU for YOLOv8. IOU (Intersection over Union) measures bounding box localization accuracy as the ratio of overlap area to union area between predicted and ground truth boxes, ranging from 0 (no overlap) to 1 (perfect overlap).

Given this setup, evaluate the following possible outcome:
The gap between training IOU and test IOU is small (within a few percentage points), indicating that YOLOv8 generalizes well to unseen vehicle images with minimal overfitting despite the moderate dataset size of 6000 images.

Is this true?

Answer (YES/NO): YES